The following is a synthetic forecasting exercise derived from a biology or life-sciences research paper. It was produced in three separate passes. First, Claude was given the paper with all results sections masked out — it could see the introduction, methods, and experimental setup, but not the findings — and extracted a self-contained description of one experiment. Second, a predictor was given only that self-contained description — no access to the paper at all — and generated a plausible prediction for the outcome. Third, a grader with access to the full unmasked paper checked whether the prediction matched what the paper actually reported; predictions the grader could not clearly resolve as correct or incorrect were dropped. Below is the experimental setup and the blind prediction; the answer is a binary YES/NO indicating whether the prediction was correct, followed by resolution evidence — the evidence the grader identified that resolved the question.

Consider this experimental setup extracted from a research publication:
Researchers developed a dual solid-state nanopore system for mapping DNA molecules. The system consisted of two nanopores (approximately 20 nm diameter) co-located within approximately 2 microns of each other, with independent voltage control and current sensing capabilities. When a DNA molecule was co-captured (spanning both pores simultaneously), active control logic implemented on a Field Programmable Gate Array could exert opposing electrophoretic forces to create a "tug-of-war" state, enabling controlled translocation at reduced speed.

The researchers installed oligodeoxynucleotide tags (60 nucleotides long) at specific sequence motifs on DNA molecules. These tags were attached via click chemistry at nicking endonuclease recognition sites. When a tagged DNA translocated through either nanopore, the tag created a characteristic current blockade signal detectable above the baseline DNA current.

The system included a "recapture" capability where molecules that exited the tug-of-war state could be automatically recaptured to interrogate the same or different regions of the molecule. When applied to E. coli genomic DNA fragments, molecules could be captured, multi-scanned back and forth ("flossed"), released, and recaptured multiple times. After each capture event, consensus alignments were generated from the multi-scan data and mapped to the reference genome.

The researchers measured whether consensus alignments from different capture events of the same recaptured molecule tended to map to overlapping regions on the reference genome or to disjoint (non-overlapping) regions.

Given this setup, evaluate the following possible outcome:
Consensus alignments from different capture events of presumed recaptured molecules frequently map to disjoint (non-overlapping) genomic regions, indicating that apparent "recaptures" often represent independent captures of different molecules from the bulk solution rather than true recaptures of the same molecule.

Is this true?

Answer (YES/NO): NO